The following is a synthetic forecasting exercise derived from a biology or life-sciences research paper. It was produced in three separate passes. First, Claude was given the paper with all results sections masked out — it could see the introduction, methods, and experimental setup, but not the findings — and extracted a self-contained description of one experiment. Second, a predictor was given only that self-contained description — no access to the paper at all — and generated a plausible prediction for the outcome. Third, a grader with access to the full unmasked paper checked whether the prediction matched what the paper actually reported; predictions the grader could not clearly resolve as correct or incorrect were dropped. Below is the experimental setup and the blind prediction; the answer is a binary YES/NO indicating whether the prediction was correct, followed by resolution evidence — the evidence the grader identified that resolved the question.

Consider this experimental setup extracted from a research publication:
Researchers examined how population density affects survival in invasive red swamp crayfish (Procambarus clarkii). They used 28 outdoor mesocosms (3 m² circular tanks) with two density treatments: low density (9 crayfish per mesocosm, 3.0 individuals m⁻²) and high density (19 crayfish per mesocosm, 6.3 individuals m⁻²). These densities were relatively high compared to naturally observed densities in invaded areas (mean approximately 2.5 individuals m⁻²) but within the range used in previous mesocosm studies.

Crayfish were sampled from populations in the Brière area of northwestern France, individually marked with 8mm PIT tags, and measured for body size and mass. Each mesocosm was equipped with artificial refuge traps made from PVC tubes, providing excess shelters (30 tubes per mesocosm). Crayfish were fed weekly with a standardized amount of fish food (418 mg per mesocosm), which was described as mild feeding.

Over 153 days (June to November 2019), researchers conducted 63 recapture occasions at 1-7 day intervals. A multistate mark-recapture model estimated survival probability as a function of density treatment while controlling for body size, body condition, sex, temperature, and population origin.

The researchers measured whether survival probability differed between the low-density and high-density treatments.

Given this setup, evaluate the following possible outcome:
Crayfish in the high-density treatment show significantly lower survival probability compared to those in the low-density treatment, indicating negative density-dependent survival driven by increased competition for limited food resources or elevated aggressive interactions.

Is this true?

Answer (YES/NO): NO